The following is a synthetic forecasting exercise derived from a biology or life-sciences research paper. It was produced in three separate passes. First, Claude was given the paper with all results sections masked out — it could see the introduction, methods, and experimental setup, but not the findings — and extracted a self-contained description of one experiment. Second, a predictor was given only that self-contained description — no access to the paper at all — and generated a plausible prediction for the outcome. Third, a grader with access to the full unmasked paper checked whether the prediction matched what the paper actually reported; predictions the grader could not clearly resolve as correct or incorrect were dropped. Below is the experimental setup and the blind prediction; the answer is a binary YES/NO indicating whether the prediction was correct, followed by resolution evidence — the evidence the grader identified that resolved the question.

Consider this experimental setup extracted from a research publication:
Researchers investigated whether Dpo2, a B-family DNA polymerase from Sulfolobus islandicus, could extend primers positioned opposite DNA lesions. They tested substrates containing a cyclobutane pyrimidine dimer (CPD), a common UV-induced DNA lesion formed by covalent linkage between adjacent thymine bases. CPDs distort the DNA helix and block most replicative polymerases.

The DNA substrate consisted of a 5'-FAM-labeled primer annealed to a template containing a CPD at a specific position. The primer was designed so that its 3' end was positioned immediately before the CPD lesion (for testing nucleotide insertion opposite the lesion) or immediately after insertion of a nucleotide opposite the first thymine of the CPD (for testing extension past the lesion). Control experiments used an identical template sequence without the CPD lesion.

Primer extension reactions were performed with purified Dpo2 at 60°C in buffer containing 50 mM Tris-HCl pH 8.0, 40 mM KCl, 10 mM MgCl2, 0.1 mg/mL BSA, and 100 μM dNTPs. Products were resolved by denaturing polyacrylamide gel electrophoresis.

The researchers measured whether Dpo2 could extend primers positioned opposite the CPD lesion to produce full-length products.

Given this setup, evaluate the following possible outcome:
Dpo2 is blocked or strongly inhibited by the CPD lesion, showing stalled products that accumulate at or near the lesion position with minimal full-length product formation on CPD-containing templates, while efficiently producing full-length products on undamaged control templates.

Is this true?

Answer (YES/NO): NO